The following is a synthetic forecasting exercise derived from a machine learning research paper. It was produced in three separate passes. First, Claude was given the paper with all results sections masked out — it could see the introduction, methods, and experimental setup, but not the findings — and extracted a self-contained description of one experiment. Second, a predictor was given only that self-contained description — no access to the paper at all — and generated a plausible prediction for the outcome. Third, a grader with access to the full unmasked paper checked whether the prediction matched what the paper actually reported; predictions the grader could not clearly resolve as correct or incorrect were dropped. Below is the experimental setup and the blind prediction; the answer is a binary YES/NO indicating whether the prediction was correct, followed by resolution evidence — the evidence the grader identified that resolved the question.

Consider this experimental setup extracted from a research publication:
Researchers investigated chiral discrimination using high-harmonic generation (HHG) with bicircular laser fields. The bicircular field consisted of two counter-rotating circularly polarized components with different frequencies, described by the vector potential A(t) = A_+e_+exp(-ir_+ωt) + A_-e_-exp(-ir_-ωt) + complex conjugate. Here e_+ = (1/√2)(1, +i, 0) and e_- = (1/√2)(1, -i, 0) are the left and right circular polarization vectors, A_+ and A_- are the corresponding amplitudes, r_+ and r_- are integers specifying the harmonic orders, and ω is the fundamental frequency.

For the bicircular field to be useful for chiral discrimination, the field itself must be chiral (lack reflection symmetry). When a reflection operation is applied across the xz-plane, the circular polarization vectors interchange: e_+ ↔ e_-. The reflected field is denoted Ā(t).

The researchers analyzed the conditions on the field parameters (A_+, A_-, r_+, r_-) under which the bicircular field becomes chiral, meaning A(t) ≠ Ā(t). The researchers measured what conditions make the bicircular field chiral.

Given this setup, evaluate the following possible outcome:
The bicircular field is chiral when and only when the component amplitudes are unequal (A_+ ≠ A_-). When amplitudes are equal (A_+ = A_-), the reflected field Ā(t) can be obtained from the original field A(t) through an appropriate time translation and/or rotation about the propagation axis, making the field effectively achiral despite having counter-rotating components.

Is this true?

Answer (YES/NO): NO